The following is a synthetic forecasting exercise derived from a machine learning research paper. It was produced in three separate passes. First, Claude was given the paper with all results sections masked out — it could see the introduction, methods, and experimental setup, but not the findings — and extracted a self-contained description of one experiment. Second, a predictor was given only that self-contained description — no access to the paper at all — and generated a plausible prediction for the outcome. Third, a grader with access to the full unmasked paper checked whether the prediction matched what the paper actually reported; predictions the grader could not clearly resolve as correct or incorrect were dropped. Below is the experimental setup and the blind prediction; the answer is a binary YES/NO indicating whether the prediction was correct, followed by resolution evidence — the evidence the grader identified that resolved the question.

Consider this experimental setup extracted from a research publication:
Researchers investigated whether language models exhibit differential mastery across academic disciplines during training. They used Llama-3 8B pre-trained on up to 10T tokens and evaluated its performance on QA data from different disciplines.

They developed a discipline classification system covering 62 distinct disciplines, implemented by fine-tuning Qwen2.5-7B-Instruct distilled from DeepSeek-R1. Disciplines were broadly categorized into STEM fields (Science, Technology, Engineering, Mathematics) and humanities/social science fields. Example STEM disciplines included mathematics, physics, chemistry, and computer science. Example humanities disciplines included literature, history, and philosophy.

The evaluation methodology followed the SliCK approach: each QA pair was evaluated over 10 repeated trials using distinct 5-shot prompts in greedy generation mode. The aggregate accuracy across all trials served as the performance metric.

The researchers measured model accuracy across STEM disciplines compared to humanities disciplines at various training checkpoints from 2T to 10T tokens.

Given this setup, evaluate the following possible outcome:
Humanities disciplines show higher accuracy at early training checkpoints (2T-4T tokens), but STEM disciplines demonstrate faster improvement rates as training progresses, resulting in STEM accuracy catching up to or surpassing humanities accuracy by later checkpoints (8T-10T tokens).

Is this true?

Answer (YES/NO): NO